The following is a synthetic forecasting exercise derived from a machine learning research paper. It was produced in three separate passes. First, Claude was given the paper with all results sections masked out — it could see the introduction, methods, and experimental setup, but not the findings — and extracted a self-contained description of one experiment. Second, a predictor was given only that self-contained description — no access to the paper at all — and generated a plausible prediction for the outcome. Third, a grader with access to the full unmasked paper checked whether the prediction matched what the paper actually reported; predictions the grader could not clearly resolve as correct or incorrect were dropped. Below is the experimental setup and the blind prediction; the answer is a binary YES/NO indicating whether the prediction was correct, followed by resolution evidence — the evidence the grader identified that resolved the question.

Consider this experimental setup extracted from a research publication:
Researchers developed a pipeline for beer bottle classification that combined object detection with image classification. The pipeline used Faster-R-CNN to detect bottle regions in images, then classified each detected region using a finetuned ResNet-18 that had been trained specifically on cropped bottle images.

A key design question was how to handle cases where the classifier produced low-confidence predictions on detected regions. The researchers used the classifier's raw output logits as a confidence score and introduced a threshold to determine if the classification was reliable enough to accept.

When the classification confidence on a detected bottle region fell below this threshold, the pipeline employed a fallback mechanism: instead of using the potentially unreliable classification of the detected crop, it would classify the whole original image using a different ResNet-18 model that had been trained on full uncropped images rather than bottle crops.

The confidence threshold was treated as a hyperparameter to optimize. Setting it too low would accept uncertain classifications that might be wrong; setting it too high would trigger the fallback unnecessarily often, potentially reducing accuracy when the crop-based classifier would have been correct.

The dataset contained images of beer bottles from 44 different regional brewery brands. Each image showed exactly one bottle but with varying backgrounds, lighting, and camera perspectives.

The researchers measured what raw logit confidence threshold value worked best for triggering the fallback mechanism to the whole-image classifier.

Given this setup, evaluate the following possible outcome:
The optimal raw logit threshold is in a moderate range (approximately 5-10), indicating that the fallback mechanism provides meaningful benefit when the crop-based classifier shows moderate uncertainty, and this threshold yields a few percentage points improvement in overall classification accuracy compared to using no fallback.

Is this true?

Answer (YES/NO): NO